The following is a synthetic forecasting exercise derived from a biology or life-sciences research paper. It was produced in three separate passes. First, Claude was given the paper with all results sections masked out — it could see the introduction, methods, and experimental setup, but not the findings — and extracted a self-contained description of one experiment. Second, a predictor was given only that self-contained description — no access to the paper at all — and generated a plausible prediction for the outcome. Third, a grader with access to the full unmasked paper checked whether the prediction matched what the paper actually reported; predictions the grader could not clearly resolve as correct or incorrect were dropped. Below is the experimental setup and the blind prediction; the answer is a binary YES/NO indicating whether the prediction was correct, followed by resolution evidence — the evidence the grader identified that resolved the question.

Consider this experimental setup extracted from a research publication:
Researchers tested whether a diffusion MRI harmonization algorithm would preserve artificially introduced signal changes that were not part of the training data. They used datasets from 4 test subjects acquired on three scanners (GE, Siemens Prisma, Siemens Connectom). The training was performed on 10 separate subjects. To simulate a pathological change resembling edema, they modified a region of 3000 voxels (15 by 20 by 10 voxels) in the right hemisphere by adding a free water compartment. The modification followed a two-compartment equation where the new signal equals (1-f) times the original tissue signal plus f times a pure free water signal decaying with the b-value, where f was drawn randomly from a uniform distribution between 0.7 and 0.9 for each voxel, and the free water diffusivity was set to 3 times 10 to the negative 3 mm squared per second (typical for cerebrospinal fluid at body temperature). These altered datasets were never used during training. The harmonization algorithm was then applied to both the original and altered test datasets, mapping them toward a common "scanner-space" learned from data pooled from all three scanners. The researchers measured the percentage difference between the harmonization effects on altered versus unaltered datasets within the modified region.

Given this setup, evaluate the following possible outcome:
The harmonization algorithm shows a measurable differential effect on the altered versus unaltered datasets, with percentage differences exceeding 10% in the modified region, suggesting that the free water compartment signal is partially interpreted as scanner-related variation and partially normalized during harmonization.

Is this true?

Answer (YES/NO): NO